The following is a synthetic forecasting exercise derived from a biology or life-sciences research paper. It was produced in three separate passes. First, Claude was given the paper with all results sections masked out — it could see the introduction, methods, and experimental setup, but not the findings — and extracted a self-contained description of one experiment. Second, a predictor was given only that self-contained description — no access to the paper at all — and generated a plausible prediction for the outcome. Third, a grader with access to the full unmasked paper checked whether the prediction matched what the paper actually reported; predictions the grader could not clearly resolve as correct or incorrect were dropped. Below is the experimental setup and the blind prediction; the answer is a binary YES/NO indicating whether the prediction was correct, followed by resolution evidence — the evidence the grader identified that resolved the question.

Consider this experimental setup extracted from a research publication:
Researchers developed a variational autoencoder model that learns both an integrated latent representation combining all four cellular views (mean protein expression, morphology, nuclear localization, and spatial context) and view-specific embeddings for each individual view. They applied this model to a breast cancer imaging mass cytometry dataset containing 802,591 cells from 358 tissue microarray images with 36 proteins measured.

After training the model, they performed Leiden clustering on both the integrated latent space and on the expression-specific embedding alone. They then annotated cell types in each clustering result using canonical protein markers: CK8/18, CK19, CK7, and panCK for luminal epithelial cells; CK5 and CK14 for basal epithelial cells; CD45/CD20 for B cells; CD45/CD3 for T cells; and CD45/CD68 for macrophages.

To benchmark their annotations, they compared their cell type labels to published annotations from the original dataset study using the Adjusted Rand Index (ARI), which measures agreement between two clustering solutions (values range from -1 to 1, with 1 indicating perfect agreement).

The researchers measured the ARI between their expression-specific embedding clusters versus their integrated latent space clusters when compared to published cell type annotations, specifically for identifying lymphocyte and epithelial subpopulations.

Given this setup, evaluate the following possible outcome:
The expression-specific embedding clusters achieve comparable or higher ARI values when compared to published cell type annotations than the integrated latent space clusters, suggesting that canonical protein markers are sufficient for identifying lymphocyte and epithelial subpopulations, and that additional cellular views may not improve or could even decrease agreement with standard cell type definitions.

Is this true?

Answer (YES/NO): YES